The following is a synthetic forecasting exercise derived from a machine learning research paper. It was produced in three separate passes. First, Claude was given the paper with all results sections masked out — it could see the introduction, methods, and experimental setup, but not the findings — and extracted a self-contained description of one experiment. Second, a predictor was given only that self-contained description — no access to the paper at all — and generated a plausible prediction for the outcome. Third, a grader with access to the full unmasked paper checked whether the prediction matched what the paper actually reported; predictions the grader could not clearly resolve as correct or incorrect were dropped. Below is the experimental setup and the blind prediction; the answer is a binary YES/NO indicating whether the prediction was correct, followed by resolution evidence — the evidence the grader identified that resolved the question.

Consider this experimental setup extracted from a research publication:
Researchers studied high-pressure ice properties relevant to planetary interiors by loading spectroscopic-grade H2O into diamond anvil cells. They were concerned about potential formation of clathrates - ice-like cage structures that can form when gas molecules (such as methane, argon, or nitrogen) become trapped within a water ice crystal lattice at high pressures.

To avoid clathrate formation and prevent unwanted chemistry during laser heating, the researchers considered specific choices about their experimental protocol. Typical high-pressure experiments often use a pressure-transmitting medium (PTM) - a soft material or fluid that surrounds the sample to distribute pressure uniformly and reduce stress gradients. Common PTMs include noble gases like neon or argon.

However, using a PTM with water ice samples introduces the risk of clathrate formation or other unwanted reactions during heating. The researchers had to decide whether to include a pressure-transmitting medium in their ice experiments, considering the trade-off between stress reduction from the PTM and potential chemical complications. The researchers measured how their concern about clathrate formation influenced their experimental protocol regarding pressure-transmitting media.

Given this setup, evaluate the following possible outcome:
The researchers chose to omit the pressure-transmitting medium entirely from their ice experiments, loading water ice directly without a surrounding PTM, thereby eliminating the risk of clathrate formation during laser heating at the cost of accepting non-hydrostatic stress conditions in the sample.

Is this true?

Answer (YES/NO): YES